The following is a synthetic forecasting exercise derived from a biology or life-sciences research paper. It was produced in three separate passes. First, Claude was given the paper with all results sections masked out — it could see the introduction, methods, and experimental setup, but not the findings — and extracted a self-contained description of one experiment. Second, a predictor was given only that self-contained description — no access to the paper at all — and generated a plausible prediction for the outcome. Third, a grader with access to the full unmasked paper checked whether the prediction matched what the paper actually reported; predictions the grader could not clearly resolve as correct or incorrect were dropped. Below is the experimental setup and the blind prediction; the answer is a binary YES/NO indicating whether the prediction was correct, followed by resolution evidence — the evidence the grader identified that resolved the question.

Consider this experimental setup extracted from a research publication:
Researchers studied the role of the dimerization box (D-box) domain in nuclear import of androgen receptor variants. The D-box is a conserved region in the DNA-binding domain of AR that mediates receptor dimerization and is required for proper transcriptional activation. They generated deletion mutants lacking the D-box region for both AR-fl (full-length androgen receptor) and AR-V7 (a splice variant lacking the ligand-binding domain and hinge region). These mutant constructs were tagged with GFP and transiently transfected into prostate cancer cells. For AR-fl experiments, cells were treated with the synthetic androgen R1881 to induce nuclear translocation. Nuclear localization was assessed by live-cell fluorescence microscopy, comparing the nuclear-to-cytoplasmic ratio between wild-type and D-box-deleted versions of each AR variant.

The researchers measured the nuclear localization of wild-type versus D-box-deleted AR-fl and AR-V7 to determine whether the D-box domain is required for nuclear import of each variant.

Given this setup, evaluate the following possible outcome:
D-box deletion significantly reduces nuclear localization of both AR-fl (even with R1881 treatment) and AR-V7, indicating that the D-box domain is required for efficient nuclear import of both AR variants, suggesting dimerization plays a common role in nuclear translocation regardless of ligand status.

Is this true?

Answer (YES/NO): NO